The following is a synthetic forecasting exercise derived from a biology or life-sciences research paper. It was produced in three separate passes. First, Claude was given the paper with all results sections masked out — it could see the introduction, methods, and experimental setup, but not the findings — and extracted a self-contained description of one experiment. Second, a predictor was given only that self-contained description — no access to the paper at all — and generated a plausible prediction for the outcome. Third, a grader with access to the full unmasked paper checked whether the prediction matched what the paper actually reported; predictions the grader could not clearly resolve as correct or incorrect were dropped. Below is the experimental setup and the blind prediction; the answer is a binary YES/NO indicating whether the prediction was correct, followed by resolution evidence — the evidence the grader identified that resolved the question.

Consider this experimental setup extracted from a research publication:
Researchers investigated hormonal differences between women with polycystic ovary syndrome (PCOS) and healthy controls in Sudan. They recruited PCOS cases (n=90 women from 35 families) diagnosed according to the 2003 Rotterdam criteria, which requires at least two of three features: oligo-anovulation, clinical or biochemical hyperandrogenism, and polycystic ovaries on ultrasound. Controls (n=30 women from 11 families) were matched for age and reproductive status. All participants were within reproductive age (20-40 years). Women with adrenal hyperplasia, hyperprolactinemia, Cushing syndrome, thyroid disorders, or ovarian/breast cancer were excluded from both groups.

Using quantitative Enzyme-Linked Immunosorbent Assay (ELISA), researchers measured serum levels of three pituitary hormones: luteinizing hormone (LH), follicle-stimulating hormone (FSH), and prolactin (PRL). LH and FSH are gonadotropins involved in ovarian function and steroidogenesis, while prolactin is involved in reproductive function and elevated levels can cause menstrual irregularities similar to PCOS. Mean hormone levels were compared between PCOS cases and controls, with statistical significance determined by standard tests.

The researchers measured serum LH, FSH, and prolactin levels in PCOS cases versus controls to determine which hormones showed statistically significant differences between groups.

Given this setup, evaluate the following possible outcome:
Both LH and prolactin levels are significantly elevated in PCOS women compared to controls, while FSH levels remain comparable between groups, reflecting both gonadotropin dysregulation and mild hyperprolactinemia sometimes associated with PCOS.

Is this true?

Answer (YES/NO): NO